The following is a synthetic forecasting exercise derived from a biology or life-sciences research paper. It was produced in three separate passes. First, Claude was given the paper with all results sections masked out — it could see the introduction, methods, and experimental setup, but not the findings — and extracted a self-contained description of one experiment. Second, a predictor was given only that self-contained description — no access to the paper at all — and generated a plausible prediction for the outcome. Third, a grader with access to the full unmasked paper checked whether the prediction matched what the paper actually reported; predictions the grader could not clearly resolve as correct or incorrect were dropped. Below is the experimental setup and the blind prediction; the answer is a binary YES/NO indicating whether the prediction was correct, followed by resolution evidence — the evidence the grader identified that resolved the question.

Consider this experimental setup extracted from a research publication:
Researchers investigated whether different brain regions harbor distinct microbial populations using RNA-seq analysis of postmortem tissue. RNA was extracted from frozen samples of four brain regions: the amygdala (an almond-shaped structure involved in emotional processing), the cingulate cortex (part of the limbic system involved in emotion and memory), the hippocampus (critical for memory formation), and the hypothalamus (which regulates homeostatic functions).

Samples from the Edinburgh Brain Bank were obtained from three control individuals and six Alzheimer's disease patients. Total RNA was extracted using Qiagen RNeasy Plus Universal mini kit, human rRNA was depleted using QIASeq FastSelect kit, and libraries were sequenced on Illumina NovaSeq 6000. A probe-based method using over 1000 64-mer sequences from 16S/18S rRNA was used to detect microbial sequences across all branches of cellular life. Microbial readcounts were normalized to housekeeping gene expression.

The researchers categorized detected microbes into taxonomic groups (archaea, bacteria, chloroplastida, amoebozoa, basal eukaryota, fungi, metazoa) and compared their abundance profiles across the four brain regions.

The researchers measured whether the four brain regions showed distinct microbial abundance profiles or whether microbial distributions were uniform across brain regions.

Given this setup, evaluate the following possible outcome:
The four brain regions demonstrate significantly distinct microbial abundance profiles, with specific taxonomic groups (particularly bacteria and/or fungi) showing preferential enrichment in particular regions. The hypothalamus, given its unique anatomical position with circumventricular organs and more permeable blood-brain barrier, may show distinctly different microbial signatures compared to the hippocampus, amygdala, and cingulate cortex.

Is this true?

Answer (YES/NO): NO